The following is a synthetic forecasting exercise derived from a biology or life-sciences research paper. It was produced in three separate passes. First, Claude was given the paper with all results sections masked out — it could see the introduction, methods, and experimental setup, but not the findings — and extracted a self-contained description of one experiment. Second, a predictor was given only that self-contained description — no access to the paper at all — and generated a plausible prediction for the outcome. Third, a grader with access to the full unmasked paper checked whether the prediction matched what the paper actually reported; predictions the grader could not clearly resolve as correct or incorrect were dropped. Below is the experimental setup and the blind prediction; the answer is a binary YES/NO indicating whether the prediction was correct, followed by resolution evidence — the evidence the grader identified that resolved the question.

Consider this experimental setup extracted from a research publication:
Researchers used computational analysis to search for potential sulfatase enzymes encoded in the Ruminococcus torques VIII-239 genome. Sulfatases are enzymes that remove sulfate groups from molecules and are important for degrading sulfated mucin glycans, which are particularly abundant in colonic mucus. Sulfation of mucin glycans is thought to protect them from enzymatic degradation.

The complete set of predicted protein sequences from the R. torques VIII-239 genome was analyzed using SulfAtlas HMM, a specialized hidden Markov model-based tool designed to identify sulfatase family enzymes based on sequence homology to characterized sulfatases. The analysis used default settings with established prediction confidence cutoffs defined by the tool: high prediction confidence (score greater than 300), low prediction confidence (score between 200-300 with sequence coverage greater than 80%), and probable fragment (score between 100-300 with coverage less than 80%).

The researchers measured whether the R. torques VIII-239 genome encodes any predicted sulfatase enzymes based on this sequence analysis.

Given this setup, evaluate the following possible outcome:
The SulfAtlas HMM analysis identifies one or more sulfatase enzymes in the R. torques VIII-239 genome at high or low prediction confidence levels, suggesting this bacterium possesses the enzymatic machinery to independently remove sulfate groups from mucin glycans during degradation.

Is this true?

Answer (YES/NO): NO